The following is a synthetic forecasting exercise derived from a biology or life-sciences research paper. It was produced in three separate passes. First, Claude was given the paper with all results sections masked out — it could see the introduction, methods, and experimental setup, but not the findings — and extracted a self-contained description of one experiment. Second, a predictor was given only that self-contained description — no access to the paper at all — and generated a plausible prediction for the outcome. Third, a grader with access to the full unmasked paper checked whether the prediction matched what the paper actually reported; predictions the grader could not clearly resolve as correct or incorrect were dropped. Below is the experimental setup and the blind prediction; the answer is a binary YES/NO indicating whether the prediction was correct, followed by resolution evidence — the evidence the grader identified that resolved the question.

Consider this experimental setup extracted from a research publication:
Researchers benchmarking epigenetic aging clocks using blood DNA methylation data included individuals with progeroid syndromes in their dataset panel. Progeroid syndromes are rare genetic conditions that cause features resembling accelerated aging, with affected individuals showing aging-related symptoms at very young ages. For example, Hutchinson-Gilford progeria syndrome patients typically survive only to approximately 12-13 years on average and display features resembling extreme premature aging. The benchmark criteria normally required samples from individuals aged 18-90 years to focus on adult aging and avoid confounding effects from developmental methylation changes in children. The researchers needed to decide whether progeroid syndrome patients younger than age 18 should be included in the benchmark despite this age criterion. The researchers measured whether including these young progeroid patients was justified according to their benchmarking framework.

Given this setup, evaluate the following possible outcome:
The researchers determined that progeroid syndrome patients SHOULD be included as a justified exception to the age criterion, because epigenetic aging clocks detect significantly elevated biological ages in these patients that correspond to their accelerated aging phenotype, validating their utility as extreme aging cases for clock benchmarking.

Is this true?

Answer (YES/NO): NO